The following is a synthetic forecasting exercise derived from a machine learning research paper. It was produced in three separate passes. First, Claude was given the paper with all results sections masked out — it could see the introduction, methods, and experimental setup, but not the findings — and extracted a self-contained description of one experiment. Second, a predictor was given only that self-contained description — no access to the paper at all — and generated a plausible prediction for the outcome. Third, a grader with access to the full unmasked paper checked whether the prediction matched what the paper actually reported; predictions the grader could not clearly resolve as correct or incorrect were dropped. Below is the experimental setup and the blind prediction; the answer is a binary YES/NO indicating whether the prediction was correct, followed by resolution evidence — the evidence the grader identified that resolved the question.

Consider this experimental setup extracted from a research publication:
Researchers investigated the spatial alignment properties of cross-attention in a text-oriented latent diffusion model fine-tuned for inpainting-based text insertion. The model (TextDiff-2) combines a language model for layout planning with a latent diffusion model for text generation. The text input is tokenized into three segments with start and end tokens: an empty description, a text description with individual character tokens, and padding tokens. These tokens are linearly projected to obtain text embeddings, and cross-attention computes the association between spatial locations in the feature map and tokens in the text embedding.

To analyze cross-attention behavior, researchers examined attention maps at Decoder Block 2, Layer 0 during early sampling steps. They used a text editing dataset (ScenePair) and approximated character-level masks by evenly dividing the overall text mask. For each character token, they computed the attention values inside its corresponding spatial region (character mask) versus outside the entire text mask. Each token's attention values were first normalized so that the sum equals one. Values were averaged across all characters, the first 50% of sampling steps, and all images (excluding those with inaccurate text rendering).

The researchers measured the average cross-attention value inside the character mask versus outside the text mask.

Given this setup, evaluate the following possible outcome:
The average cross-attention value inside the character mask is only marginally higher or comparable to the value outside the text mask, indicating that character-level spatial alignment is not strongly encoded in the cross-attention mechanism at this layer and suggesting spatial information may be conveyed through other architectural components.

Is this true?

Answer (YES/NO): NO